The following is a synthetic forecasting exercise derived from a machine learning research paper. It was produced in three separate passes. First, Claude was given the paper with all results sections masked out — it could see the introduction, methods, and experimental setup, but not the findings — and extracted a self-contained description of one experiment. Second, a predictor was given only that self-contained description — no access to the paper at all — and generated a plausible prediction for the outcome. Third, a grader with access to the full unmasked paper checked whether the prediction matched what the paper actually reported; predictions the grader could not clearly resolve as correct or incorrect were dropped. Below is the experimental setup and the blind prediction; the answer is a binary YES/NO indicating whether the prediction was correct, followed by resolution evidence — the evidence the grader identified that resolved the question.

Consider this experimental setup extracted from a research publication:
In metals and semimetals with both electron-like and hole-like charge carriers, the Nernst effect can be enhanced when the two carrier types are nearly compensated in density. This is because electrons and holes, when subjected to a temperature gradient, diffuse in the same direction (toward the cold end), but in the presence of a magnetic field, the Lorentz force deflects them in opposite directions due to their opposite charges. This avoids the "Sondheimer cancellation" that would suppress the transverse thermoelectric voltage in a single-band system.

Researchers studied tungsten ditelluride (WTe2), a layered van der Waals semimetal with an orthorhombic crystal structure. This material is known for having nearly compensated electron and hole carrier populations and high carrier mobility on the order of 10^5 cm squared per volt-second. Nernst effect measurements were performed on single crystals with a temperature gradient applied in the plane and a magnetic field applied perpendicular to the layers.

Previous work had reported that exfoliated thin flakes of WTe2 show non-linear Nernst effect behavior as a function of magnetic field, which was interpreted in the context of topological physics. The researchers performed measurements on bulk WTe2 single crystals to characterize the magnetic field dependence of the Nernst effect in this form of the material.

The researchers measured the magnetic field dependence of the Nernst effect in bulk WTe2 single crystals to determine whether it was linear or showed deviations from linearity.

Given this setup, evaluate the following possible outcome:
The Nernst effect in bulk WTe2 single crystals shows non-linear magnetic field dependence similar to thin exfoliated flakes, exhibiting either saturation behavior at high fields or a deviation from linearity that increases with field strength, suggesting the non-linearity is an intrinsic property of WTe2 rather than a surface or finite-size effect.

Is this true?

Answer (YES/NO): NO